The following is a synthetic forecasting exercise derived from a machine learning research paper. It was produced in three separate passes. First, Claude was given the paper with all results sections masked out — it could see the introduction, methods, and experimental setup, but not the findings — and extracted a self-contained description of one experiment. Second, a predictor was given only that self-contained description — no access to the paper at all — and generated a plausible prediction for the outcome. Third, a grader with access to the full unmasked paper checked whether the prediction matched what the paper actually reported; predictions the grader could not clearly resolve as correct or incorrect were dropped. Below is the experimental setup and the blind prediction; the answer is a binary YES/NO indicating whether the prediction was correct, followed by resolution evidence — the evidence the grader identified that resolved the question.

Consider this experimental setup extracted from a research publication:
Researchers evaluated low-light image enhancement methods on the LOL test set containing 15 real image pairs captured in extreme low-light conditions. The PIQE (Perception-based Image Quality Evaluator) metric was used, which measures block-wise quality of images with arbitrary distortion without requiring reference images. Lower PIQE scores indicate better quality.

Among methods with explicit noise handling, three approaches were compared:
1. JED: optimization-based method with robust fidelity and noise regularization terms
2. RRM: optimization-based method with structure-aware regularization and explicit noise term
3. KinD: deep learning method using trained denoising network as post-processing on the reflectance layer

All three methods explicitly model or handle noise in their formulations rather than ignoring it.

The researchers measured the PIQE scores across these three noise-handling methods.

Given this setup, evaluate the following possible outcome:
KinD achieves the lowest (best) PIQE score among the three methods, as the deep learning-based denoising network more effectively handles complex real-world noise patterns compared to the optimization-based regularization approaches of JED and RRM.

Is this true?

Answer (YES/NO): NO